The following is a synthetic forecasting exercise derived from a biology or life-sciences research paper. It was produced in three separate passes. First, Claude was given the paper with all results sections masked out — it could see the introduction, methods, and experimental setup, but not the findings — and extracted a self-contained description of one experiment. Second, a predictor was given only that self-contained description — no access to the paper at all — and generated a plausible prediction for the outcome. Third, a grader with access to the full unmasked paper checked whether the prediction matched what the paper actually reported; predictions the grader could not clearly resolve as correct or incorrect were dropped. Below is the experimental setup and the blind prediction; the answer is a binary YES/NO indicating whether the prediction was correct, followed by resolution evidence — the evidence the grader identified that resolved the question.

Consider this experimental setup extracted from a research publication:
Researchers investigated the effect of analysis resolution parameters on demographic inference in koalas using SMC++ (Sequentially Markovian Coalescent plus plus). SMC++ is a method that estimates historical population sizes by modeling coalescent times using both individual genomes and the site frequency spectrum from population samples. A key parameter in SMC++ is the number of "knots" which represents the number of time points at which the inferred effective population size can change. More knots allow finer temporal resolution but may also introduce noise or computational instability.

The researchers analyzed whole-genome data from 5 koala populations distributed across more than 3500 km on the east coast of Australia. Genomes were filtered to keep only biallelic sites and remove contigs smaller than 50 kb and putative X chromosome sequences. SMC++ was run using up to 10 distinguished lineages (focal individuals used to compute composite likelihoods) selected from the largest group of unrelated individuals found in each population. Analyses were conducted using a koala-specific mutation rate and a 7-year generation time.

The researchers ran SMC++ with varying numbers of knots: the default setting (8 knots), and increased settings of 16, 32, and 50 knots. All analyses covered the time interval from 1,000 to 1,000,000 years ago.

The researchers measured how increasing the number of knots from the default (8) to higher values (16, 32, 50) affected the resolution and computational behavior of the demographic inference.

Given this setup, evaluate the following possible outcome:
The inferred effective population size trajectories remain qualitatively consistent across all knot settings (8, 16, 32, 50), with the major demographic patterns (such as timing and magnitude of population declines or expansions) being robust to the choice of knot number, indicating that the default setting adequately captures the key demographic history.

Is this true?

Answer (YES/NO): NO